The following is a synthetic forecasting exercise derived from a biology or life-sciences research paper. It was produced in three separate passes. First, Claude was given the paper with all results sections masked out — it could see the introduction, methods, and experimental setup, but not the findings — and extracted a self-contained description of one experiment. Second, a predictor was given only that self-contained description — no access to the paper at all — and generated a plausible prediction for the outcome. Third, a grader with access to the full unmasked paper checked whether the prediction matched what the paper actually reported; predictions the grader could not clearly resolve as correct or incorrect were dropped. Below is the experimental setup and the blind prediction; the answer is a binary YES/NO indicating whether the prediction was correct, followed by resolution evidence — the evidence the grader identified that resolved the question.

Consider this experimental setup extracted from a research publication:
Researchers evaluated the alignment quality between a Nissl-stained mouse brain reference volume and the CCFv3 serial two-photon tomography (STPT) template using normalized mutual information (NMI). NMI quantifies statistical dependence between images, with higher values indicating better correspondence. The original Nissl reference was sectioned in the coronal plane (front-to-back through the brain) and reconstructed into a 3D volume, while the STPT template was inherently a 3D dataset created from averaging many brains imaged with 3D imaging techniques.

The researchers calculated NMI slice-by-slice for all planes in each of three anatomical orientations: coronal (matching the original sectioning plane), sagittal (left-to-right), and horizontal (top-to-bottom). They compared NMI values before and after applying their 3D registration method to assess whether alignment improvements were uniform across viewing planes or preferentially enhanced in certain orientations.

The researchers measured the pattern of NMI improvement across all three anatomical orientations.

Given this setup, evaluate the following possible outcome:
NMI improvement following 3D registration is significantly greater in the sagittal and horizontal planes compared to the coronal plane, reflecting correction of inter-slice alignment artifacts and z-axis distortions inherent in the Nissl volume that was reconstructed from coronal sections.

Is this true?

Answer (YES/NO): YES